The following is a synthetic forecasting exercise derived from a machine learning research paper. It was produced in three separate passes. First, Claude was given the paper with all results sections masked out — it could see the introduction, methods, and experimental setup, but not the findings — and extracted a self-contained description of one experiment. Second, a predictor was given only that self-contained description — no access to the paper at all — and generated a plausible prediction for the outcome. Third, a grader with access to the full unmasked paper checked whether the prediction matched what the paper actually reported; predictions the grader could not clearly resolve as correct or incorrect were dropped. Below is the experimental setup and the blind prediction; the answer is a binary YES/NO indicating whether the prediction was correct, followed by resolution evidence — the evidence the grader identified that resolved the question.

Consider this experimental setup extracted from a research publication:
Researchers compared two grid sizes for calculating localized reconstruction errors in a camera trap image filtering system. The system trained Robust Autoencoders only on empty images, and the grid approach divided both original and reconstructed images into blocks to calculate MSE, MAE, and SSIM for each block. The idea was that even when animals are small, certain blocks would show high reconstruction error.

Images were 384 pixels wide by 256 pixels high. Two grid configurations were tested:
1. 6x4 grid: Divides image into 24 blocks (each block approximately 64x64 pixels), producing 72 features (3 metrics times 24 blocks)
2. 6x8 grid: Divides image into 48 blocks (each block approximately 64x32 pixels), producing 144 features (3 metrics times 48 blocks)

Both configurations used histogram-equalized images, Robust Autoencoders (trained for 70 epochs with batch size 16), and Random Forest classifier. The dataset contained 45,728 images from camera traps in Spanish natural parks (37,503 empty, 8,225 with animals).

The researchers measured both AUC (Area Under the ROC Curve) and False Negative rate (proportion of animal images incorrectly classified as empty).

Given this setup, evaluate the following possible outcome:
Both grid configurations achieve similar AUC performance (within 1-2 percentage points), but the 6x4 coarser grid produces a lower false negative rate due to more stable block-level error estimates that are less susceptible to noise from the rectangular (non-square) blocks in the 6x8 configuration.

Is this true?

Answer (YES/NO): YES